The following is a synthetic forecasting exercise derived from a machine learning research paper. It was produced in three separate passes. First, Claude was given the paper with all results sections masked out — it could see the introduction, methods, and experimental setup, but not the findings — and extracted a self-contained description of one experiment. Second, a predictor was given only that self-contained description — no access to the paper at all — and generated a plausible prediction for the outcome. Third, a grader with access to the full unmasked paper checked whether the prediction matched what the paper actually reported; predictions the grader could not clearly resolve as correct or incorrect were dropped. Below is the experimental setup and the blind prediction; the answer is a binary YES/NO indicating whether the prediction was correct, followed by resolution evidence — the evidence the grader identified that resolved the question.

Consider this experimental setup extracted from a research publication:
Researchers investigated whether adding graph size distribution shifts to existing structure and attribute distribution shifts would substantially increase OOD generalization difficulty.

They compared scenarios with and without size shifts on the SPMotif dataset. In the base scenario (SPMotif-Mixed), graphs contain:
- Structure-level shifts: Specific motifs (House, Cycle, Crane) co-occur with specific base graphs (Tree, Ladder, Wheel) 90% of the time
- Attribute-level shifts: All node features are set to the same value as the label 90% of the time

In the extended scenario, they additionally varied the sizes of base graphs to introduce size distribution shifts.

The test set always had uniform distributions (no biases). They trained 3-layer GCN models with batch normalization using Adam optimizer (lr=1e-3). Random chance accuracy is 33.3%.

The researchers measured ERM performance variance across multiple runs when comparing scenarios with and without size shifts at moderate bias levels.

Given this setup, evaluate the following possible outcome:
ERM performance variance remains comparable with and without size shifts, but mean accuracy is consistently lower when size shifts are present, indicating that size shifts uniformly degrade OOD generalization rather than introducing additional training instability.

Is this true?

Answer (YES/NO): NO